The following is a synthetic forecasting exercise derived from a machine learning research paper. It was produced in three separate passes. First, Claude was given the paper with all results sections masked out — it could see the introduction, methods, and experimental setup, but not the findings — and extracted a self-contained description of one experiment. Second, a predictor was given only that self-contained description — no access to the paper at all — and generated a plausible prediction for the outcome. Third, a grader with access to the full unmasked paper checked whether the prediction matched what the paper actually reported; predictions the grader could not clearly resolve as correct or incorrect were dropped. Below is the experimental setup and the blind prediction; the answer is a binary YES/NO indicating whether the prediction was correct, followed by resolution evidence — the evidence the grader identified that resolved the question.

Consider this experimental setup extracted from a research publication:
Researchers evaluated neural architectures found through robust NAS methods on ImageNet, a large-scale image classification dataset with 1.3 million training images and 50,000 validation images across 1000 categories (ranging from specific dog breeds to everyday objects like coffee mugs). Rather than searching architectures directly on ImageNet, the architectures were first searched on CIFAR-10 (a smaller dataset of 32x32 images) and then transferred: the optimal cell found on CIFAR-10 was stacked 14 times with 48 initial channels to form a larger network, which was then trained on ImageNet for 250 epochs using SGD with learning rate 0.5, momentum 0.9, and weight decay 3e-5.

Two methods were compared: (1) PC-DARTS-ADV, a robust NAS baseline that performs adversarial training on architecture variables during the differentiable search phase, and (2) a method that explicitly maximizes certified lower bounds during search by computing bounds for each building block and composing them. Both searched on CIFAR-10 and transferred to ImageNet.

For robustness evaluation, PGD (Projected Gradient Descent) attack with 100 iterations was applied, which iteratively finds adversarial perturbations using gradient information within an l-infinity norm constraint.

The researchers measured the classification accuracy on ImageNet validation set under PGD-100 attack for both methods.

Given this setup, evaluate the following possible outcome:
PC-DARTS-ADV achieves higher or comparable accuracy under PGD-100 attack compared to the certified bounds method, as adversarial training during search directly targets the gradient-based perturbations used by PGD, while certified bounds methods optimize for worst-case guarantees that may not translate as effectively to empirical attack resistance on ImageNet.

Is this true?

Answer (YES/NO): YES